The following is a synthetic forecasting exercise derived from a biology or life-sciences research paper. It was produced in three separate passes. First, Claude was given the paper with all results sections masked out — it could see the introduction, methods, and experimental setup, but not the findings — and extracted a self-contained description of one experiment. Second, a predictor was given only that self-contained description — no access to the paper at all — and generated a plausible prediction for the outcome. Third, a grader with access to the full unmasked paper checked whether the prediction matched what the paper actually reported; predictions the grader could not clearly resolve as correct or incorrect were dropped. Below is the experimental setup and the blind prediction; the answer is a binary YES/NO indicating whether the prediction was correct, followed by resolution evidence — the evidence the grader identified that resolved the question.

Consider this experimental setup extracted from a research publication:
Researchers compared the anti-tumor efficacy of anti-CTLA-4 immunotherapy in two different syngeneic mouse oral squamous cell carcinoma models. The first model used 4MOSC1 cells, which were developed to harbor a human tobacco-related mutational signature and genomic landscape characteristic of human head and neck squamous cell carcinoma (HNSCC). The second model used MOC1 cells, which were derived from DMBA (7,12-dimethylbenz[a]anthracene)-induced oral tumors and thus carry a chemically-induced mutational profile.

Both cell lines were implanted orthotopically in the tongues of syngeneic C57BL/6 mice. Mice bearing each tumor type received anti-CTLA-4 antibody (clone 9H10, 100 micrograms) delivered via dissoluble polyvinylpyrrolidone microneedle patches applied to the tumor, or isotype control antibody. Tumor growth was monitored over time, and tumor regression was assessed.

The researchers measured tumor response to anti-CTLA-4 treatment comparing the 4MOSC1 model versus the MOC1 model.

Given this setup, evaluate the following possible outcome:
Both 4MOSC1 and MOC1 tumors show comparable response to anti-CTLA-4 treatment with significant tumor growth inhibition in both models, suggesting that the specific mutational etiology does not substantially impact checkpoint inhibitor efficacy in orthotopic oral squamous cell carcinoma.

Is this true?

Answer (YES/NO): YES